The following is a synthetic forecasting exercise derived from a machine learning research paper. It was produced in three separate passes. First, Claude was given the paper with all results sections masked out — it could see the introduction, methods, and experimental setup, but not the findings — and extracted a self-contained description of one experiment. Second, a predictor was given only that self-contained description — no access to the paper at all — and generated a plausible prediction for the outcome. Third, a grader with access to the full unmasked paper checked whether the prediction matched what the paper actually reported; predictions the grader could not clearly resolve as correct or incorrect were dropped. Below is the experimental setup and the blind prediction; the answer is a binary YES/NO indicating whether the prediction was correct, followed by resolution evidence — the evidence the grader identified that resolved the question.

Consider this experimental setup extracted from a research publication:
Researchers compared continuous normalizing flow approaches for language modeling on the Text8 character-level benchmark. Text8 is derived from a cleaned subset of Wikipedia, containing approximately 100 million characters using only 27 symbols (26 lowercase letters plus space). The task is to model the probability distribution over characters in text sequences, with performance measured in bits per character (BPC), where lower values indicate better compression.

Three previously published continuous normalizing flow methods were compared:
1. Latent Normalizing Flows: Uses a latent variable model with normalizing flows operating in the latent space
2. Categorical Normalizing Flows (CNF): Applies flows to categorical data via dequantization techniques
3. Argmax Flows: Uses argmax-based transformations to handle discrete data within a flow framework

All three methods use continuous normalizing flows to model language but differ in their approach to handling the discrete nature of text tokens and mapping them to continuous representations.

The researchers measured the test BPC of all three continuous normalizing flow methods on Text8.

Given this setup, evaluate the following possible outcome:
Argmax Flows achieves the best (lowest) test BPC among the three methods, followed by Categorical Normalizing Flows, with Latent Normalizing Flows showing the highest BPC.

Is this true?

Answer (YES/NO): NO